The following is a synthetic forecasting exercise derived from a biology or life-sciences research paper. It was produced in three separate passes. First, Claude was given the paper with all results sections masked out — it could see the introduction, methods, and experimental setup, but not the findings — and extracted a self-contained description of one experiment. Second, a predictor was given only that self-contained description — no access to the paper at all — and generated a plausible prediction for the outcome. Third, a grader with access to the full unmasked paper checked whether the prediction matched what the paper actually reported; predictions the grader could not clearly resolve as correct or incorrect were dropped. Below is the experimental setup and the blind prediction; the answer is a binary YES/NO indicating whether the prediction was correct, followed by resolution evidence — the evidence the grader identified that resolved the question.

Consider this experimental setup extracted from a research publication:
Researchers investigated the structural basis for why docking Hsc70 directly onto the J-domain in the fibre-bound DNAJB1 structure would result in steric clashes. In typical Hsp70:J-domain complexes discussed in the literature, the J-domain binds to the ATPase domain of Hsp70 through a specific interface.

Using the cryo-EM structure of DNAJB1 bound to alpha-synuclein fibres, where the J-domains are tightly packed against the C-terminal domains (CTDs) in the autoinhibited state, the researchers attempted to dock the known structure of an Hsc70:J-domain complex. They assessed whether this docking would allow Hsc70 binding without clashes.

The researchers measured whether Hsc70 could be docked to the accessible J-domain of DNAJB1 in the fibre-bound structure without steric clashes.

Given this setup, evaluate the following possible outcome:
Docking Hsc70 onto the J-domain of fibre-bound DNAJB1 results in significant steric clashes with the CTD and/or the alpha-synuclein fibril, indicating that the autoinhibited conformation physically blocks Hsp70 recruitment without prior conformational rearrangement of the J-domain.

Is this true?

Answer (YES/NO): YES